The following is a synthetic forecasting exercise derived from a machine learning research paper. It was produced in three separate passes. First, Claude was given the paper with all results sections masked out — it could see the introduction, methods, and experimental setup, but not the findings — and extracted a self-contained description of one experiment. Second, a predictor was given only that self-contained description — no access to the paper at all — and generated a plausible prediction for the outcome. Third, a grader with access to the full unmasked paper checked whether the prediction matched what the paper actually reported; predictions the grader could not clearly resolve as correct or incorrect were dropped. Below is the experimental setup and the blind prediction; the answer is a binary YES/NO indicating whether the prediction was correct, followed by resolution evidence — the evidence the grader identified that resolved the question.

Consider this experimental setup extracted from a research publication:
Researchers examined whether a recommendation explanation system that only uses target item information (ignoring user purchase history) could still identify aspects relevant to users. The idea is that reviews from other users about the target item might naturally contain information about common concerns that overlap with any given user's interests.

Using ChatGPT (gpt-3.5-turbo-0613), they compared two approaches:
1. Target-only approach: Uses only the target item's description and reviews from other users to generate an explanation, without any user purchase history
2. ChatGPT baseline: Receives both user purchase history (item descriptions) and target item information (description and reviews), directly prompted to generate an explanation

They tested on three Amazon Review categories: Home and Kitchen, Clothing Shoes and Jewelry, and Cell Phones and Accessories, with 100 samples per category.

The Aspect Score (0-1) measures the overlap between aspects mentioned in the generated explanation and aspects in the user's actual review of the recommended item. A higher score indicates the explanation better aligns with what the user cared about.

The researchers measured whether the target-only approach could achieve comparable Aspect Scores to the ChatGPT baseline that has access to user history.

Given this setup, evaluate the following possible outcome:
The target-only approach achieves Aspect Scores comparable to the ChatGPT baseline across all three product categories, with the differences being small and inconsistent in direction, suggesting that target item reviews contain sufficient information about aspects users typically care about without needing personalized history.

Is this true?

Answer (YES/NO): YES